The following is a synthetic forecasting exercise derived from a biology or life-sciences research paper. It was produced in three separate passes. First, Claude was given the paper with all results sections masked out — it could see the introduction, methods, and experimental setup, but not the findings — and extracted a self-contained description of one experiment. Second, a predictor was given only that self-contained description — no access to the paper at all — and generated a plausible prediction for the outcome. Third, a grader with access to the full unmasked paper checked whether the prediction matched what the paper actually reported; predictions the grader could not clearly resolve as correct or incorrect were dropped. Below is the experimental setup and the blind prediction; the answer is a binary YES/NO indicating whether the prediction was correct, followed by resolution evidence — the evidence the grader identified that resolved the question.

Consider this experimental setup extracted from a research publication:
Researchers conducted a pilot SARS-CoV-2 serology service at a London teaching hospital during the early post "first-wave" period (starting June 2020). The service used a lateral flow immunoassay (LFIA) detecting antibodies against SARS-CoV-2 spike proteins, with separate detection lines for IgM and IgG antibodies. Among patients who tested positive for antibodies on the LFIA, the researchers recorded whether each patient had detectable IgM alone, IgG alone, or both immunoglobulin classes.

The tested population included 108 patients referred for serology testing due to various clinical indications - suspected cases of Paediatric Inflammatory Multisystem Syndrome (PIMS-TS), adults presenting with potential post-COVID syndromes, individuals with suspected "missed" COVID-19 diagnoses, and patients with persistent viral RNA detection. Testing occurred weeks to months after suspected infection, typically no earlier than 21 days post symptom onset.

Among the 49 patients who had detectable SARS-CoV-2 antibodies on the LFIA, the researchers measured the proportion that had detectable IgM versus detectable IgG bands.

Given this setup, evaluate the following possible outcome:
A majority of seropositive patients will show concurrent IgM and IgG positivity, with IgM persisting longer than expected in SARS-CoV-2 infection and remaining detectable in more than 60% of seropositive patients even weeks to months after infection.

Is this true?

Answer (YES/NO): YES